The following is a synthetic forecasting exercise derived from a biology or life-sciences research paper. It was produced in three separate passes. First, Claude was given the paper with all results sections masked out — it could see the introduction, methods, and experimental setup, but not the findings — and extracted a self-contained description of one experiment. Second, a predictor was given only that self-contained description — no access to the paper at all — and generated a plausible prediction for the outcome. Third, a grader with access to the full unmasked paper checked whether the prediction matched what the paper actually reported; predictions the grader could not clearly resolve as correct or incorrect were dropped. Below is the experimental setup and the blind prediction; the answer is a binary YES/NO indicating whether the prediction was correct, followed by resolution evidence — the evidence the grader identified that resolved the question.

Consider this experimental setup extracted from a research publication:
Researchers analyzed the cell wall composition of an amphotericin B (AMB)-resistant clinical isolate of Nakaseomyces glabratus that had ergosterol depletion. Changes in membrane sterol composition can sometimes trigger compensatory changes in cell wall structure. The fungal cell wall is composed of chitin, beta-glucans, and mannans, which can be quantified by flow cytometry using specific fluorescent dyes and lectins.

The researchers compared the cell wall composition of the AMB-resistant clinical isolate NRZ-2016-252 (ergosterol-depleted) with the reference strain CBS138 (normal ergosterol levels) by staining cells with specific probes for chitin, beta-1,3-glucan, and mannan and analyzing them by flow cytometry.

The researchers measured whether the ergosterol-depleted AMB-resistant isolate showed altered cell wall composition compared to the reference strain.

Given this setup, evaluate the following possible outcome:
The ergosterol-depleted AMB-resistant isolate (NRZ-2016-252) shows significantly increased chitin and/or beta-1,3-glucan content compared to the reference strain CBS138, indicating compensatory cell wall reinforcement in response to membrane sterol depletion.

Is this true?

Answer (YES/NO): NO